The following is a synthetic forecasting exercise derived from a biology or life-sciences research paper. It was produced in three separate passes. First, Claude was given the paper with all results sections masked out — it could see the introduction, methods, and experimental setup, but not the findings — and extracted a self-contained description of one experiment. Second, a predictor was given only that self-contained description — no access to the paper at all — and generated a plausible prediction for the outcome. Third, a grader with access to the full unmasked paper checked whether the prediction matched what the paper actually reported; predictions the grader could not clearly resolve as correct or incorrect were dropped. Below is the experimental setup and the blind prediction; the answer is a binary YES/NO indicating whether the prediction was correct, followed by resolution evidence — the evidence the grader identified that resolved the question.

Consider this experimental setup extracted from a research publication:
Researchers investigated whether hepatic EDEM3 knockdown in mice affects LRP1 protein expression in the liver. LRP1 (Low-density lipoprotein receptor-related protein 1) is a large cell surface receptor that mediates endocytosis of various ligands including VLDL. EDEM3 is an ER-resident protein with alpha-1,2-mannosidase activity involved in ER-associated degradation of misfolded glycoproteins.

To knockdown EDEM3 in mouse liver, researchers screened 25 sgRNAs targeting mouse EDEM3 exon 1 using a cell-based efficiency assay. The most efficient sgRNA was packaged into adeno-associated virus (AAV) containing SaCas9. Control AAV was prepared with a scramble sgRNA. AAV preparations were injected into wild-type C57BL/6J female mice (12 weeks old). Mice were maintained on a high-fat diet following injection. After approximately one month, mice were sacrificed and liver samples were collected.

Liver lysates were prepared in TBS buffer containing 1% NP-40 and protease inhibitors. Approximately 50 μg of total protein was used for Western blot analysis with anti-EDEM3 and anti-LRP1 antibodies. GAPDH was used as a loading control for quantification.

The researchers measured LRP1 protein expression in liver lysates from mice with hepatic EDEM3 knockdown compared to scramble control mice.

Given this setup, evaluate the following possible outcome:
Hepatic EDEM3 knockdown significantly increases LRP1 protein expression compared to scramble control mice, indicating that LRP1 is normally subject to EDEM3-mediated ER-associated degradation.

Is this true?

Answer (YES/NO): YES